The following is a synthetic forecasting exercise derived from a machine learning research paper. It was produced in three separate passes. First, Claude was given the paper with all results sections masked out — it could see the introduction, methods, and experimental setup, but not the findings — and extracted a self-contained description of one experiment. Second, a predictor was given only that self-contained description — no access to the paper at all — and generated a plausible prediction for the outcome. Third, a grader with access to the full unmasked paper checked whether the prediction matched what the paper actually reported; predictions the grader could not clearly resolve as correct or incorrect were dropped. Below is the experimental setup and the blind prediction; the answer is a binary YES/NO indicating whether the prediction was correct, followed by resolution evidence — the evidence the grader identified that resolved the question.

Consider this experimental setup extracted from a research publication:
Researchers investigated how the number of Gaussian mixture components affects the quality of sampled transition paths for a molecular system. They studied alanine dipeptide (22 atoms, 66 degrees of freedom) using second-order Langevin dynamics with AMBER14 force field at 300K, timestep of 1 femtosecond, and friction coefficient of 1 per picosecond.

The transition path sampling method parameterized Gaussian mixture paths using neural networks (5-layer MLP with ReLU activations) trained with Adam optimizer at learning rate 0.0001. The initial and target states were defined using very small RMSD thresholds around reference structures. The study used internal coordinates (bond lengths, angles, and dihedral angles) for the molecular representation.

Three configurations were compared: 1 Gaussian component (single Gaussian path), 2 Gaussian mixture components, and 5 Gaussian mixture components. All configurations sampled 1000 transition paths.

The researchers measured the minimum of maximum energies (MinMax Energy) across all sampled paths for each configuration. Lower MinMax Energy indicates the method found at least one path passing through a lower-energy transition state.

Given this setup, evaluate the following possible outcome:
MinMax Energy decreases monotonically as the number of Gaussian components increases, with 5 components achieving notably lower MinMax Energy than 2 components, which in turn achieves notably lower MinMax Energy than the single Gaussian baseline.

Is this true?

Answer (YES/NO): NO